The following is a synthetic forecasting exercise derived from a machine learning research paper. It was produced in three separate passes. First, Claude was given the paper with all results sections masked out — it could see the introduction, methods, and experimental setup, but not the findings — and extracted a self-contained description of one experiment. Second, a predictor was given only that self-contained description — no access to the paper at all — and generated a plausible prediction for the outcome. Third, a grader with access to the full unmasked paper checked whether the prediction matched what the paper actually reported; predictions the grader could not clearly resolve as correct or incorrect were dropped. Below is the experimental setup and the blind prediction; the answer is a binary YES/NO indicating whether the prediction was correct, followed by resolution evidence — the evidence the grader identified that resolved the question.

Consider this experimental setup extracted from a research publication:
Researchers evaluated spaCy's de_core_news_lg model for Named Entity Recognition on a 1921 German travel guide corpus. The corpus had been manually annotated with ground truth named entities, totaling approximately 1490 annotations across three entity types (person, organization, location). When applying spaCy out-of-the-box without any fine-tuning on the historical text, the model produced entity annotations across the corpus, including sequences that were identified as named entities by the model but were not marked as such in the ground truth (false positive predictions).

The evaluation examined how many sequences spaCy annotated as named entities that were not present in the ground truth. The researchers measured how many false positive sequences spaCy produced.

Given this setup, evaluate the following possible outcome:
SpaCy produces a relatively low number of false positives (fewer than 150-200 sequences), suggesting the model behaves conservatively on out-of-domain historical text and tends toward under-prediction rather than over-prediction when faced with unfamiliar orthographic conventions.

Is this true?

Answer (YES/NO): NO